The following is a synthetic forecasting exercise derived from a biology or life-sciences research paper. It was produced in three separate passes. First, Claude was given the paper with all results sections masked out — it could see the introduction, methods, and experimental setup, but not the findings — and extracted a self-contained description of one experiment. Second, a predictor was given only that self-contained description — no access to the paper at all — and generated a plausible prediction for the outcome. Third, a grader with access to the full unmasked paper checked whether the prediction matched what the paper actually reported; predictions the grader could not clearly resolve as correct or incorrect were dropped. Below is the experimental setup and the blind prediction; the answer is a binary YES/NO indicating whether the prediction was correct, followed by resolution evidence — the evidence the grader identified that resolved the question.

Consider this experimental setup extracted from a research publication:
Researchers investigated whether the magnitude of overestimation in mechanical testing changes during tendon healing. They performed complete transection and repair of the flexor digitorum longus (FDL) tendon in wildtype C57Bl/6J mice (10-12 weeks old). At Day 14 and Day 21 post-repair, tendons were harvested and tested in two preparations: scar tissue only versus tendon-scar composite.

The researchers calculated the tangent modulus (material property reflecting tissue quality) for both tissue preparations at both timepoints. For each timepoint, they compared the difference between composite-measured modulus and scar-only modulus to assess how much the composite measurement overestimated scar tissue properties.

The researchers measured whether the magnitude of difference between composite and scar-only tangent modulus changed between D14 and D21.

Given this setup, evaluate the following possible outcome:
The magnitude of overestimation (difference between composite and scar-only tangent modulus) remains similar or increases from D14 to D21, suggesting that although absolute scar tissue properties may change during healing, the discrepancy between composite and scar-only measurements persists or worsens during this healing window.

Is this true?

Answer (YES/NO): NO